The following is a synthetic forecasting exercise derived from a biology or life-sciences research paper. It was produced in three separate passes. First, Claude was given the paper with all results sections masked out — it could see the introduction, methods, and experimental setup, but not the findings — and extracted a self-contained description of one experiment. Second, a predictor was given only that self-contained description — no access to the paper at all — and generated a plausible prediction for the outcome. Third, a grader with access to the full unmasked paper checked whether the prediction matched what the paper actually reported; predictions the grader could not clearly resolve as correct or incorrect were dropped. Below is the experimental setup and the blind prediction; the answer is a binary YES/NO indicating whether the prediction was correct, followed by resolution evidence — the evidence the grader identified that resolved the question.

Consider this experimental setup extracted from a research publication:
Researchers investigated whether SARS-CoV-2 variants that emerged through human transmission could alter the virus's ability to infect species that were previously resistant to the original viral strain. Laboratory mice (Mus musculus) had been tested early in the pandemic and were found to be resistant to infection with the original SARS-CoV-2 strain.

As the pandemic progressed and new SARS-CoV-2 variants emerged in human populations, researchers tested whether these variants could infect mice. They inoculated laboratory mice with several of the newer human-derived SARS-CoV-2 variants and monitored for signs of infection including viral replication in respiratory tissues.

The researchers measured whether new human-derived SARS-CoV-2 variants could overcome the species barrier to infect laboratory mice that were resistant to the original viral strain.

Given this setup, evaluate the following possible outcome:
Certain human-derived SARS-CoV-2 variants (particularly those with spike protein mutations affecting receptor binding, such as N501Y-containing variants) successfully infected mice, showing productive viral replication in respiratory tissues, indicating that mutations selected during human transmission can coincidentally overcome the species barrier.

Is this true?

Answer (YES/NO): YES